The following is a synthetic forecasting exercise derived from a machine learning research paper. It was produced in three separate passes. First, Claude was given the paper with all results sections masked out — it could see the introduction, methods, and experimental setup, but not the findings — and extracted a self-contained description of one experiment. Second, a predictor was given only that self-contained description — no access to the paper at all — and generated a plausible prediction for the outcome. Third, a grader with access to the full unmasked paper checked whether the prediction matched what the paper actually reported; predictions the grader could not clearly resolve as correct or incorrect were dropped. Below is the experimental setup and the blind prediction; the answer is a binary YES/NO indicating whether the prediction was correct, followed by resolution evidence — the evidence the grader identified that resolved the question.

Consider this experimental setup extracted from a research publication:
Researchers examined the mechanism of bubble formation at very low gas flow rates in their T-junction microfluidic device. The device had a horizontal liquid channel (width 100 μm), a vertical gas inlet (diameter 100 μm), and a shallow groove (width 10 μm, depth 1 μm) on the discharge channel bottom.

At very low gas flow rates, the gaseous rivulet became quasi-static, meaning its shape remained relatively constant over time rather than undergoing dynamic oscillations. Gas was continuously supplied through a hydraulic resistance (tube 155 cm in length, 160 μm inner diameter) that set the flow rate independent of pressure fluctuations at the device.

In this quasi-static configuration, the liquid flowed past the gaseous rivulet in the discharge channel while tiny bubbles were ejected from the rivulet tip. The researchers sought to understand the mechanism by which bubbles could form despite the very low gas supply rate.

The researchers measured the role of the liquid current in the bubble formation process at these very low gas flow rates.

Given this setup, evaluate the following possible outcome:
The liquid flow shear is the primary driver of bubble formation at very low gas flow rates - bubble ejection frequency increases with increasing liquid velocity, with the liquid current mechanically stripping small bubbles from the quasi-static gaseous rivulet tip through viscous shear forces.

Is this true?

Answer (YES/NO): NO